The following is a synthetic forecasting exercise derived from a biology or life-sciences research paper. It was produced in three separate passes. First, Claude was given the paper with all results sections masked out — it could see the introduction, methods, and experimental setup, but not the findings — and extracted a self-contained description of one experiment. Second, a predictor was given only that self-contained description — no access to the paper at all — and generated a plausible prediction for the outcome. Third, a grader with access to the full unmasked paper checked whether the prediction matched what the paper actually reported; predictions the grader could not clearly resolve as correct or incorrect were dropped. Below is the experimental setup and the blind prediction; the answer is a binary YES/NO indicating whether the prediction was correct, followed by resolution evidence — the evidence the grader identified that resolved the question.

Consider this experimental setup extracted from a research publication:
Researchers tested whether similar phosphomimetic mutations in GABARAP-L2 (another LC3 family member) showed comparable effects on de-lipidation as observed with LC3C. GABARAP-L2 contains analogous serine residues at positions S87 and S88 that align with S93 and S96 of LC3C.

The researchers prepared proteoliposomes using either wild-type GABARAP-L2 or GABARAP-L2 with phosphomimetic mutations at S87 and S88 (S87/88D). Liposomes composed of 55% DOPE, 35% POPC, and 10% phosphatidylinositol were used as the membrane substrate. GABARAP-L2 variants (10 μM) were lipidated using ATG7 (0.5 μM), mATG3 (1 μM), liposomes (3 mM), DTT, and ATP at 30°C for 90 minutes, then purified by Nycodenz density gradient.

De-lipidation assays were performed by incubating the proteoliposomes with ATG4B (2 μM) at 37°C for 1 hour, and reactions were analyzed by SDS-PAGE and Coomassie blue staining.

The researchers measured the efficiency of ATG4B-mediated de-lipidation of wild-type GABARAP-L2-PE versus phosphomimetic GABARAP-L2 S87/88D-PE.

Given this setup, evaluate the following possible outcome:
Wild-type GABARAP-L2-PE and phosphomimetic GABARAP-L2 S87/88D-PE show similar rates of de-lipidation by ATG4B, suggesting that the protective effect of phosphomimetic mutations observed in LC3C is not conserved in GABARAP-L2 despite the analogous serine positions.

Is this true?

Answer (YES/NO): NO